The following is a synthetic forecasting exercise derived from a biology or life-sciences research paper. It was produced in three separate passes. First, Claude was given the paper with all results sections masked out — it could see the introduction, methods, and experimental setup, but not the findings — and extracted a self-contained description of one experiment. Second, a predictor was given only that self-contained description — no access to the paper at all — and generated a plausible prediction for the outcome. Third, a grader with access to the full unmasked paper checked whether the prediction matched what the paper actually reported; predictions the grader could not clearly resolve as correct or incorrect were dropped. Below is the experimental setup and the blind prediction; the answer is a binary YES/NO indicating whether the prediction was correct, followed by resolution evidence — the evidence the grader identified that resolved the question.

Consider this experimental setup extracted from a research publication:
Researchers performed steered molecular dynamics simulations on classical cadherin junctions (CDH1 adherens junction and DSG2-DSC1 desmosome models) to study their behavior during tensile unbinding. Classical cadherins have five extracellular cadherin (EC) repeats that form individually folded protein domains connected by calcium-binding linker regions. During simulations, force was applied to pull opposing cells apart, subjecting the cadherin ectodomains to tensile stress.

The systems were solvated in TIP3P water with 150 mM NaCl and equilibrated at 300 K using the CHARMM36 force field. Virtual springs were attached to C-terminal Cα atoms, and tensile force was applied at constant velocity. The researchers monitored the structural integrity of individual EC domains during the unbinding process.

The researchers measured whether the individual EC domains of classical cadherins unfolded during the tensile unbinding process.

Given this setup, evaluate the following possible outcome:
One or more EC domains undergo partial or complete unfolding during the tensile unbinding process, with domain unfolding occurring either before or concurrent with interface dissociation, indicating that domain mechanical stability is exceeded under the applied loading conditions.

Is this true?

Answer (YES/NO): NO